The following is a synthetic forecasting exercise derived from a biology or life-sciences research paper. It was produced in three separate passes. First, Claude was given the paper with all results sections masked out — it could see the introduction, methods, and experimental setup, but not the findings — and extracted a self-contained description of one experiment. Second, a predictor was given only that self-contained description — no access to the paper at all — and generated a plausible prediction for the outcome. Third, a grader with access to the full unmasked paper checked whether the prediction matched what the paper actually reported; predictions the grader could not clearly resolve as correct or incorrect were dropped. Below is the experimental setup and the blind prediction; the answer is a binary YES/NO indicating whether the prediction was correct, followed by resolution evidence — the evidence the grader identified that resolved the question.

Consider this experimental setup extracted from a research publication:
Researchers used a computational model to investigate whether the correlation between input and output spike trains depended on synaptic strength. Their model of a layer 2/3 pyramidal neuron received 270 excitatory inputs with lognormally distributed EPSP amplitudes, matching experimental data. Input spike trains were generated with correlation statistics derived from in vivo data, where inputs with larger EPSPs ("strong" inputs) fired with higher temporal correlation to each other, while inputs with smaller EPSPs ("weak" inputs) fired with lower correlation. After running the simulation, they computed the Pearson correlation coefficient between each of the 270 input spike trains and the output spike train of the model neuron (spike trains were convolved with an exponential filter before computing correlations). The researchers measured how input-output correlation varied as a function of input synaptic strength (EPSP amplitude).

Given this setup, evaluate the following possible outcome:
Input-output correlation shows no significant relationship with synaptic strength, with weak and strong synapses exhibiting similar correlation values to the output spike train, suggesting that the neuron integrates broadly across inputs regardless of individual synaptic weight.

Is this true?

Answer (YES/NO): NO